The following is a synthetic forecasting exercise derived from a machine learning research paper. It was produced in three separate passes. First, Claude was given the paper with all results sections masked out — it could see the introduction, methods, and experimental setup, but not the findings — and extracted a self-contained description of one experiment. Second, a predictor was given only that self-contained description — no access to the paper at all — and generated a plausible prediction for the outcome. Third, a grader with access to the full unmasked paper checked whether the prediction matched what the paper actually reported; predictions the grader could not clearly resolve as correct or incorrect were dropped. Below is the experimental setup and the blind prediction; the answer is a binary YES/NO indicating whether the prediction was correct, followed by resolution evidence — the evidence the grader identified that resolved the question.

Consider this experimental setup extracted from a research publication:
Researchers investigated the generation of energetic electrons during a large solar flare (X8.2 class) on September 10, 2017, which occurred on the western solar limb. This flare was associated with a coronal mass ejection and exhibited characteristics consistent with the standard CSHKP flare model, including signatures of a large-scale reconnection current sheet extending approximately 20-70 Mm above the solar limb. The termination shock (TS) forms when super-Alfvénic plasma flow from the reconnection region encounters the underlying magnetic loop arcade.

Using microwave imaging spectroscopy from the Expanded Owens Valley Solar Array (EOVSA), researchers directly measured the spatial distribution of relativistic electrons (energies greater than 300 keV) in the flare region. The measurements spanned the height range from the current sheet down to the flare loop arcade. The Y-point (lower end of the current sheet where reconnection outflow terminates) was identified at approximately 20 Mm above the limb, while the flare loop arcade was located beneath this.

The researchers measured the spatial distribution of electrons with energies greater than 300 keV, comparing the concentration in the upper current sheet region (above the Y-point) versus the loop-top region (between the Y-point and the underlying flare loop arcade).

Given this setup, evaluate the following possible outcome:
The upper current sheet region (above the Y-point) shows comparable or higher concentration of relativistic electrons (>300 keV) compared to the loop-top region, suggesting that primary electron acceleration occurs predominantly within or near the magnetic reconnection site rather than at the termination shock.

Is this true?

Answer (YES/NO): NO